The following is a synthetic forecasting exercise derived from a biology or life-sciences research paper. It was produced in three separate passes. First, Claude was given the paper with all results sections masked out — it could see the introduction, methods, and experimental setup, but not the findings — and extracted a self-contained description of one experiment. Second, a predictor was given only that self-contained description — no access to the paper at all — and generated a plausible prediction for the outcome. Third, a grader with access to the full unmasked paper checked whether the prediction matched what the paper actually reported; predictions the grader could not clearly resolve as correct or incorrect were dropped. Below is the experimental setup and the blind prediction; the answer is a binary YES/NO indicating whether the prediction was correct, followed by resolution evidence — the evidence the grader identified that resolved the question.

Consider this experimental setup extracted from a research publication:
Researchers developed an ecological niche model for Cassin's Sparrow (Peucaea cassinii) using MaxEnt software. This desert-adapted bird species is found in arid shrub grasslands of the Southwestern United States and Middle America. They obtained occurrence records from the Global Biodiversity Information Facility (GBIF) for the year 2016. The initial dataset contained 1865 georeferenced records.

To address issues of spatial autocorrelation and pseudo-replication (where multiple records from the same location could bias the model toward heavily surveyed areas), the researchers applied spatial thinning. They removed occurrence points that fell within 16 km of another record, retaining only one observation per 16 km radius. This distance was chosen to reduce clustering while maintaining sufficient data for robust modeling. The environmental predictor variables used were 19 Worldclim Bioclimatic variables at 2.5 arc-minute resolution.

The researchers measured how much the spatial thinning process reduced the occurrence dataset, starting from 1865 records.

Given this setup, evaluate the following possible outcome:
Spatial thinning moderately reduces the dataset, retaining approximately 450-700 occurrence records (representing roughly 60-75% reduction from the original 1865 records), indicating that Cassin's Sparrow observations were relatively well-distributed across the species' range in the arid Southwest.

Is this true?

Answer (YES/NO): YES